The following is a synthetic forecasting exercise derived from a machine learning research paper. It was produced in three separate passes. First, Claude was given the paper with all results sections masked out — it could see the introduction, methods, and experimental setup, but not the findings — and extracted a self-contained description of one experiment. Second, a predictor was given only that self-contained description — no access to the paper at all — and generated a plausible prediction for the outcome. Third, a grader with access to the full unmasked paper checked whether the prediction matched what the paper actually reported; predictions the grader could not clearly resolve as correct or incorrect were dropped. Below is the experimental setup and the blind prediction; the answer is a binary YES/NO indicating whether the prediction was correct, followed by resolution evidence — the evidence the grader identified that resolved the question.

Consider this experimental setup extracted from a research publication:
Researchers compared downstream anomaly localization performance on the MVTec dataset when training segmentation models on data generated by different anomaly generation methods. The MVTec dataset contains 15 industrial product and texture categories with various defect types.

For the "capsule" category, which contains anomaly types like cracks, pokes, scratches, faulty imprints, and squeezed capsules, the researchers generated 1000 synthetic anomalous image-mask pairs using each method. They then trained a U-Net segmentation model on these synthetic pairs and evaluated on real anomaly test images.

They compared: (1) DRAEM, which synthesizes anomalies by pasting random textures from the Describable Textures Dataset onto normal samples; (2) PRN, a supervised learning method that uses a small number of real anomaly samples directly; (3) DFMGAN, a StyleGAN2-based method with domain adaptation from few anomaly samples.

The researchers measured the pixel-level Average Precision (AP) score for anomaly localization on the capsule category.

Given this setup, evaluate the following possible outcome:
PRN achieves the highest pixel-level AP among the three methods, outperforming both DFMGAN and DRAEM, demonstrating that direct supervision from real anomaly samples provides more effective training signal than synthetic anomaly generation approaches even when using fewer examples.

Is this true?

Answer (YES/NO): YES